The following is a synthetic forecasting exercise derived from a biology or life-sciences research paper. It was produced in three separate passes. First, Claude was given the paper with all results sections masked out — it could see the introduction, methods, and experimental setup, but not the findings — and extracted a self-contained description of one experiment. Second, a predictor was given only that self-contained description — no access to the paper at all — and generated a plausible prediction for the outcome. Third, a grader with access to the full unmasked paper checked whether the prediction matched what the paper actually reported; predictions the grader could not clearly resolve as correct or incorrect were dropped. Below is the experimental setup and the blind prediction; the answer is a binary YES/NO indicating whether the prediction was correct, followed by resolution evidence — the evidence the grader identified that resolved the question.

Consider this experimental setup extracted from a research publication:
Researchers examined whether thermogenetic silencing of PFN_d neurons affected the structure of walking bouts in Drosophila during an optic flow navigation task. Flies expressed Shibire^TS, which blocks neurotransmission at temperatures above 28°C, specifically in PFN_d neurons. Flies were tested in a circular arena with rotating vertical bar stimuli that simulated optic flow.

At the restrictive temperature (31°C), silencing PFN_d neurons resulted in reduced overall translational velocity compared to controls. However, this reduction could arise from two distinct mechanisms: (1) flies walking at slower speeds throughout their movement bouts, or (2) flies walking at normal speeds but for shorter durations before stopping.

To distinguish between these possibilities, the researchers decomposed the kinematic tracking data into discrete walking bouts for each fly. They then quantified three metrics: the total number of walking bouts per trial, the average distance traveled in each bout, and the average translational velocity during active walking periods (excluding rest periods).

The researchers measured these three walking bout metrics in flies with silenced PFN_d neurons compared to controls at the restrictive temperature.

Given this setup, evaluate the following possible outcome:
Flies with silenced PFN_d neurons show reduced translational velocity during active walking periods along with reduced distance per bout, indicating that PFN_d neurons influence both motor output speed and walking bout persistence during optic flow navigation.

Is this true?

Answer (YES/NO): NO